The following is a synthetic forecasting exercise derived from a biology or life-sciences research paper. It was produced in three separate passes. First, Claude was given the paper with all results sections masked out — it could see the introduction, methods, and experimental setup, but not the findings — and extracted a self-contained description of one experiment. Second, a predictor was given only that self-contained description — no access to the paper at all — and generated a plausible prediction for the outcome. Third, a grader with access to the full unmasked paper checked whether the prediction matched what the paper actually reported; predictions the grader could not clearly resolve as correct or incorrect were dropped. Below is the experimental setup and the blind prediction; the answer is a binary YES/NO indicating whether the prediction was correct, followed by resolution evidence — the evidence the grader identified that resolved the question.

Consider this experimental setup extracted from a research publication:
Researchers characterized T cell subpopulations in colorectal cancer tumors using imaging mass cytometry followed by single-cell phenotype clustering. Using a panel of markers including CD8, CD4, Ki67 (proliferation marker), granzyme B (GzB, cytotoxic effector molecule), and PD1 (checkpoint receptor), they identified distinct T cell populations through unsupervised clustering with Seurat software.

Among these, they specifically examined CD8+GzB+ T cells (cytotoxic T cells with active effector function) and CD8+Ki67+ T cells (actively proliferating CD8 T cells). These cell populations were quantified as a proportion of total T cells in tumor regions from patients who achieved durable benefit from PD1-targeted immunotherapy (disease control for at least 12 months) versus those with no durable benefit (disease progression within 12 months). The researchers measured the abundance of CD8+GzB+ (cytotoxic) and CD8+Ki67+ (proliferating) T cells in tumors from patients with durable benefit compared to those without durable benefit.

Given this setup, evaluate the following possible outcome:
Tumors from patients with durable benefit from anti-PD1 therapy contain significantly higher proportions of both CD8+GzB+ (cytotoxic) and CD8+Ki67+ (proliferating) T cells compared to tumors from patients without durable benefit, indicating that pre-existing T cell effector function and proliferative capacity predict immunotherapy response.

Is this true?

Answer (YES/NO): NO